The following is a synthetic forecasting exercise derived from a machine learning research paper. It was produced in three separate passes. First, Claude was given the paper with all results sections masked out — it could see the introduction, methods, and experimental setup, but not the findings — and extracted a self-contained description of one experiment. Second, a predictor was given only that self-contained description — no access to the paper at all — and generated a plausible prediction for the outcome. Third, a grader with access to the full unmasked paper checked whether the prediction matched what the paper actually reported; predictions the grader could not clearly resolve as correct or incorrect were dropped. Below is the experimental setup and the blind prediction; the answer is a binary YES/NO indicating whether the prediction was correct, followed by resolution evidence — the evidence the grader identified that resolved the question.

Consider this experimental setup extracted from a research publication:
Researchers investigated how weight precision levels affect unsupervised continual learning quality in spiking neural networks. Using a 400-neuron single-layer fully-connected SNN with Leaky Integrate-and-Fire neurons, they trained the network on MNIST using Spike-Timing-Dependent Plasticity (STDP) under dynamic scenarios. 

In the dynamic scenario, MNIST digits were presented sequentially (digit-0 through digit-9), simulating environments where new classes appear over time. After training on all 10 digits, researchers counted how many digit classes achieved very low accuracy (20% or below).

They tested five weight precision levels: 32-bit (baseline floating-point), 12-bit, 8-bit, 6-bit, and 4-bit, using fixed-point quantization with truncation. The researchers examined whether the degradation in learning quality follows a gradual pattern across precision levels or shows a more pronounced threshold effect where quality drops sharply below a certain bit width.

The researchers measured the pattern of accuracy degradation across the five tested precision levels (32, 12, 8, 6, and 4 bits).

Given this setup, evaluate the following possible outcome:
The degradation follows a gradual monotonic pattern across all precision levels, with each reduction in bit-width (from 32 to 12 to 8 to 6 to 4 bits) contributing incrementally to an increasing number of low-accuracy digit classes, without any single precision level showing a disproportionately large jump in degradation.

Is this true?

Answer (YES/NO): NO